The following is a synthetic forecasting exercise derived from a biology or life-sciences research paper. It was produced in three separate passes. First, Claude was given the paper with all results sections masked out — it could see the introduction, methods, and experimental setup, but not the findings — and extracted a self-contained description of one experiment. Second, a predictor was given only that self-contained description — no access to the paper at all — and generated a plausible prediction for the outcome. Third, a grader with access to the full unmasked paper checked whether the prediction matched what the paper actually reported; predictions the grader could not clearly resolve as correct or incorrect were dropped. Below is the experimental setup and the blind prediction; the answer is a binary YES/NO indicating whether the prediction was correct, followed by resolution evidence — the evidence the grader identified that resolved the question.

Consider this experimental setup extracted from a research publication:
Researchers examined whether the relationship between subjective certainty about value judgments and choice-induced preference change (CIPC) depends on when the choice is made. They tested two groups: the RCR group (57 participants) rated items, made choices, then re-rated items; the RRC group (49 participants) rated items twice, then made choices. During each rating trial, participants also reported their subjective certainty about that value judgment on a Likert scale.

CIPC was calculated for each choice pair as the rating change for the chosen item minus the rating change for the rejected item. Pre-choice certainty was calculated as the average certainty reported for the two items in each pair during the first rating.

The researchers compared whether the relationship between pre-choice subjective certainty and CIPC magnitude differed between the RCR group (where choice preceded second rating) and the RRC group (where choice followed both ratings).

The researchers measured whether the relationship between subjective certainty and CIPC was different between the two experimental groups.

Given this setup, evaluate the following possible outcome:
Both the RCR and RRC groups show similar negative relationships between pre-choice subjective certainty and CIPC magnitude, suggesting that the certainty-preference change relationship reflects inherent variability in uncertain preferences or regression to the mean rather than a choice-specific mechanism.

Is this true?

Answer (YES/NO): NO